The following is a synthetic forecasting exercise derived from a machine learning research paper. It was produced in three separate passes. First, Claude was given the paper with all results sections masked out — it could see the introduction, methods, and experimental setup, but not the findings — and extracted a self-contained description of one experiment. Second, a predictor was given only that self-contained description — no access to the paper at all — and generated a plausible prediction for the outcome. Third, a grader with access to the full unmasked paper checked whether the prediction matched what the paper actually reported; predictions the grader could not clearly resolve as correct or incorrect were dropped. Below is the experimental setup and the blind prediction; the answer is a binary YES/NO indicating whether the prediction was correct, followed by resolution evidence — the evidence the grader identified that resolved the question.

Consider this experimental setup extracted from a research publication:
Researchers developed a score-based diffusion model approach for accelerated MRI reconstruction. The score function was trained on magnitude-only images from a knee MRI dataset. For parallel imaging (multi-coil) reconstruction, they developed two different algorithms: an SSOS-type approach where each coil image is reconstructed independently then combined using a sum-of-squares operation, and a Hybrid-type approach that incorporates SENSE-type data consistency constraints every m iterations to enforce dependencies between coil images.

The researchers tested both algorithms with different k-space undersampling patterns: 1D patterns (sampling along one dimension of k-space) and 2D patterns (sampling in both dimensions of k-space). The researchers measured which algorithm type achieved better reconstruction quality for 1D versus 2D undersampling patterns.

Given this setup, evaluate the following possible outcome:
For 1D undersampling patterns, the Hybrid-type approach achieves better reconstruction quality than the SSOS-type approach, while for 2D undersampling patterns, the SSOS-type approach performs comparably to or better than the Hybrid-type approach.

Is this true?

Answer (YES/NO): YES